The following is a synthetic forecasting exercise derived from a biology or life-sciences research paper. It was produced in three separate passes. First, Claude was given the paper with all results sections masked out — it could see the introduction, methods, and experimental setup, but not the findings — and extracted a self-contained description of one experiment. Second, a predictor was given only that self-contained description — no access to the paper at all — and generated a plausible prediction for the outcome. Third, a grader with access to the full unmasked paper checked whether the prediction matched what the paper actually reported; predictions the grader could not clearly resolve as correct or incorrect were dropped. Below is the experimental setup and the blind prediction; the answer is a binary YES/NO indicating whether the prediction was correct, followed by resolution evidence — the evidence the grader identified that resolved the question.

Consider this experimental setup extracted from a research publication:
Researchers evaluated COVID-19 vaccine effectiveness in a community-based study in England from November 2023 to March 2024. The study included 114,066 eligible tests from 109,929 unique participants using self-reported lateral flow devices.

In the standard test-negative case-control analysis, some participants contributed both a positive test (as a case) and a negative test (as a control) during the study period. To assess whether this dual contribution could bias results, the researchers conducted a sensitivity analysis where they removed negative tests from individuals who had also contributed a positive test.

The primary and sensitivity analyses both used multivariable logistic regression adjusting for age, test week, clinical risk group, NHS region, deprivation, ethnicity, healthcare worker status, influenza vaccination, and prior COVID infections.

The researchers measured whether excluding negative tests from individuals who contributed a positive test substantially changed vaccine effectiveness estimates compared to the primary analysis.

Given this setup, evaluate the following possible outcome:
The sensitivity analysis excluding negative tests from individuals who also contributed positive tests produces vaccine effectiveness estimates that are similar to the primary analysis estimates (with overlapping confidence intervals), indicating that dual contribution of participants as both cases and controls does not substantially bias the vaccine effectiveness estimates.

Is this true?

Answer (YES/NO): YES